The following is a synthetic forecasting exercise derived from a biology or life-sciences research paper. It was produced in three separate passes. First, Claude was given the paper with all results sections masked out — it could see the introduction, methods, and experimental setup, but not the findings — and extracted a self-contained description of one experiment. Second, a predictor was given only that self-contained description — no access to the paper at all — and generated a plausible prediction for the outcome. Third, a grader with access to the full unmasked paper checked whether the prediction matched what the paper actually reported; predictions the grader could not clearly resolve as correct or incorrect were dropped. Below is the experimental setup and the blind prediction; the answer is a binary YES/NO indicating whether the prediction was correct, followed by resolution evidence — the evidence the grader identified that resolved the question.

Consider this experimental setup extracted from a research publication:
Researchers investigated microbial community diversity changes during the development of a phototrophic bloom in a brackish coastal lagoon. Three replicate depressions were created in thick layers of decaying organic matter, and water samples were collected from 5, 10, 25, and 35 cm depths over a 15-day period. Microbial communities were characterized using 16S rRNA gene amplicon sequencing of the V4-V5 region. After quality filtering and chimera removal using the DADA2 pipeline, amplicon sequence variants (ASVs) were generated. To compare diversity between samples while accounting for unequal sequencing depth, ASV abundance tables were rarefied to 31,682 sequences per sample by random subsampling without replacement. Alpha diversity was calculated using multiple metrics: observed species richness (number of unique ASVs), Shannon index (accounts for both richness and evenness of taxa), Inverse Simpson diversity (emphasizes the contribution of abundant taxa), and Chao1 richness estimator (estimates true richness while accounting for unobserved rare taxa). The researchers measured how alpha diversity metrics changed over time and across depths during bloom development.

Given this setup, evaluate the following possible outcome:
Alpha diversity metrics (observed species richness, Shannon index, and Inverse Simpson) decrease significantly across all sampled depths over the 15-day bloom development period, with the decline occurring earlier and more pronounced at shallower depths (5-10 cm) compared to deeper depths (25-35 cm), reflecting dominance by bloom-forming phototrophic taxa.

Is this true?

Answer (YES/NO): NO